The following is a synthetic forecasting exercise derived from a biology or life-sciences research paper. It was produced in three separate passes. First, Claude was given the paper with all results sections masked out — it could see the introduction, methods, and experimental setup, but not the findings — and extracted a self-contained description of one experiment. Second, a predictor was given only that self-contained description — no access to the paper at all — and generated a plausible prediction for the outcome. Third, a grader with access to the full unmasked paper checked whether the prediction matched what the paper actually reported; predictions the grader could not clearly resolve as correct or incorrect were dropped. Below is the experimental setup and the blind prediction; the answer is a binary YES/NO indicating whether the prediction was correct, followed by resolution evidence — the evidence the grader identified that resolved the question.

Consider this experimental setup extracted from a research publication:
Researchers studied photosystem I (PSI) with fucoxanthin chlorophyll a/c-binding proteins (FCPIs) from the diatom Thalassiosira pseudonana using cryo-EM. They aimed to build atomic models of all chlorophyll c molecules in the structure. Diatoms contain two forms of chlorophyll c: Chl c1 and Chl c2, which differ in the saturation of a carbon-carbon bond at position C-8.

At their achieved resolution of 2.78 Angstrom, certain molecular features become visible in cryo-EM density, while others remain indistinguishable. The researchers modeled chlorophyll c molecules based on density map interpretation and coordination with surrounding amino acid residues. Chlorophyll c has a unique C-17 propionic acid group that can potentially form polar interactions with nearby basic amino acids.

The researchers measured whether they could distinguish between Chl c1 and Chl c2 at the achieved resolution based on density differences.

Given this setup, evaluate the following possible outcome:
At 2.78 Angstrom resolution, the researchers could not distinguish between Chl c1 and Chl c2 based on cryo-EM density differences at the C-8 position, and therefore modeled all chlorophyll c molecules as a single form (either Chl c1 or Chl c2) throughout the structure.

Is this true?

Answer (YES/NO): YES